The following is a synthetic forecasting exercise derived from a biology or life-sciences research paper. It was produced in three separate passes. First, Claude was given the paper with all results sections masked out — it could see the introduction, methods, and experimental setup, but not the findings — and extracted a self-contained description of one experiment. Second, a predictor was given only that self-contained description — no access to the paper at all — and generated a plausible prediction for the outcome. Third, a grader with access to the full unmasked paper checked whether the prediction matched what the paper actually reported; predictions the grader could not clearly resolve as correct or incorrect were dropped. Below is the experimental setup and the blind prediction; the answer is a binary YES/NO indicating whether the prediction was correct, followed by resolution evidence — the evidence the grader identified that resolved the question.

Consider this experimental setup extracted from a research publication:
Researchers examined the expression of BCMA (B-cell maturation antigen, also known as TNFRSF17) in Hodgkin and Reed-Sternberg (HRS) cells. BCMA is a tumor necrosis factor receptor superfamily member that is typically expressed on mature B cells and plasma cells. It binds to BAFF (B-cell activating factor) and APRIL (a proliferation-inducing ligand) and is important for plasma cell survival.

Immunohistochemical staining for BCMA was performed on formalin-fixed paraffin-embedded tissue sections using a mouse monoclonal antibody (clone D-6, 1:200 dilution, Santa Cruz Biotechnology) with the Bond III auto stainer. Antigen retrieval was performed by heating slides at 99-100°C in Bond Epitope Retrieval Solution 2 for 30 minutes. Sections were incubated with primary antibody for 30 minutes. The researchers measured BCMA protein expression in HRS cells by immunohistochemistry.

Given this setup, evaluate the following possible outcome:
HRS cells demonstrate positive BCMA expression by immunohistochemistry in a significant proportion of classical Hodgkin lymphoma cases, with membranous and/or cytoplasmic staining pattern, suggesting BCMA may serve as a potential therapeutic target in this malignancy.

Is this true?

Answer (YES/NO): NO